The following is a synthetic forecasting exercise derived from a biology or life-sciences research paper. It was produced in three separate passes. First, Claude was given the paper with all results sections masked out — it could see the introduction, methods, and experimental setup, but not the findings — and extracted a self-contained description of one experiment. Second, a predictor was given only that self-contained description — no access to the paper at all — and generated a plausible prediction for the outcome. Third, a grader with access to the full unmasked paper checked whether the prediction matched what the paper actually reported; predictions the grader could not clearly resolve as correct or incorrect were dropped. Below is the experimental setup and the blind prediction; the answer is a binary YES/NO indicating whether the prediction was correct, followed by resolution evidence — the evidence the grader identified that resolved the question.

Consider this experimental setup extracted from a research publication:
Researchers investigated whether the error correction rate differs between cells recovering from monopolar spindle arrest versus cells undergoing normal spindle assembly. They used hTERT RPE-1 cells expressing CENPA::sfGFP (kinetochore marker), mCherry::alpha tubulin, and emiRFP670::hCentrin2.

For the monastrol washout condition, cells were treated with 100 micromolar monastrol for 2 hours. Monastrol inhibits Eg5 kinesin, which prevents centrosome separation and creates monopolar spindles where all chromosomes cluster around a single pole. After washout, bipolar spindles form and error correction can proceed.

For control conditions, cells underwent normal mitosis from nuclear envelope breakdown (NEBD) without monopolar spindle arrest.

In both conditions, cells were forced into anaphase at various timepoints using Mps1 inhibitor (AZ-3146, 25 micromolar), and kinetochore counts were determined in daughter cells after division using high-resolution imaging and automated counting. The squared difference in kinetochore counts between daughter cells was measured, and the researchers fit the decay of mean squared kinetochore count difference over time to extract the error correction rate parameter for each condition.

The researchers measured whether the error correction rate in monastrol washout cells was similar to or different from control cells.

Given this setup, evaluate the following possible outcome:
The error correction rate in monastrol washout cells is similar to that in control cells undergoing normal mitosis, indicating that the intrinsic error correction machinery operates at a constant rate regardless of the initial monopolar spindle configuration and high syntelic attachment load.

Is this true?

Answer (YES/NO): NO